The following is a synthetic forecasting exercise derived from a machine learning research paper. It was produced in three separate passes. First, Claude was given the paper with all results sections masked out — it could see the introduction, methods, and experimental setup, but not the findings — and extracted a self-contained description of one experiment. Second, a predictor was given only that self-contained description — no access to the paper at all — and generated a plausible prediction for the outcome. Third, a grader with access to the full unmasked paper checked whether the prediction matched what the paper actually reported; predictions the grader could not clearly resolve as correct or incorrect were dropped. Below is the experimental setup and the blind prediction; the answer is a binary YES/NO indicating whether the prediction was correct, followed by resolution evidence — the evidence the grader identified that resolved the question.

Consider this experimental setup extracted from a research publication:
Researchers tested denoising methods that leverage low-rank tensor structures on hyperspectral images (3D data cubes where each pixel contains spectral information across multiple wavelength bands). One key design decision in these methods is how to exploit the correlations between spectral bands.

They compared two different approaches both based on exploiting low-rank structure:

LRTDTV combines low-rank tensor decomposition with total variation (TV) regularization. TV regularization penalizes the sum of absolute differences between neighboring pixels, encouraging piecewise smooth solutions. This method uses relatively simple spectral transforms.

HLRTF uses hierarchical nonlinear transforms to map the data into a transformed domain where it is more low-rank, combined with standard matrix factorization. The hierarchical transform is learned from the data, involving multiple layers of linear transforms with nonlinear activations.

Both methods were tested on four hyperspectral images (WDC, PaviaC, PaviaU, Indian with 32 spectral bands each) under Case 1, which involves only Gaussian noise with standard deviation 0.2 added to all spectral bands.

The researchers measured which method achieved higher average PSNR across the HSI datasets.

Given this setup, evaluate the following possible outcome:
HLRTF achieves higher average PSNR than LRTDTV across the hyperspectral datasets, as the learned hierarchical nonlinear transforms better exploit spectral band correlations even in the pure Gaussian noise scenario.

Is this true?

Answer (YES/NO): NO